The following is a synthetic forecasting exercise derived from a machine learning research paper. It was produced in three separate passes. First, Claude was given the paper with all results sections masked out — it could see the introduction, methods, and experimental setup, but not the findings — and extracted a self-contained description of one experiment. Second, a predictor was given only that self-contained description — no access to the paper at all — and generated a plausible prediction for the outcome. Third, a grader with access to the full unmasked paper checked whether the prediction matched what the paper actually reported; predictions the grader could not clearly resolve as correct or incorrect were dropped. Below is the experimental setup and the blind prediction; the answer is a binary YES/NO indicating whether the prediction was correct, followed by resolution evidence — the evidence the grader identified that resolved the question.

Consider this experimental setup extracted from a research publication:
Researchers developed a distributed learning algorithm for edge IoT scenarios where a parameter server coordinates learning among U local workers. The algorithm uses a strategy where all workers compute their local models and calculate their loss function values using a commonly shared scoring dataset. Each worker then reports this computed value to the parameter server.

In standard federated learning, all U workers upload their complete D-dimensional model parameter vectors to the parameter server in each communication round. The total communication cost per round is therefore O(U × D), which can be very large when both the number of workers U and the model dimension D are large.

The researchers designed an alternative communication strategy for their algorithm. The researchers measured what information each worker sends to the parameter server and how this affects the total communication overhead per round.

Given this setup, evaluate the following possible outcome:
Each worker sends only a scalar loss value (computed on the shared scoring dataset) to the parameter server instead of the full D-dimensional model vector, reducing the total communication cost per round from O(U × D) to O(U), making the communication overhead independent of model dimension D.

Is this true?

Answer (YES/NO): NO